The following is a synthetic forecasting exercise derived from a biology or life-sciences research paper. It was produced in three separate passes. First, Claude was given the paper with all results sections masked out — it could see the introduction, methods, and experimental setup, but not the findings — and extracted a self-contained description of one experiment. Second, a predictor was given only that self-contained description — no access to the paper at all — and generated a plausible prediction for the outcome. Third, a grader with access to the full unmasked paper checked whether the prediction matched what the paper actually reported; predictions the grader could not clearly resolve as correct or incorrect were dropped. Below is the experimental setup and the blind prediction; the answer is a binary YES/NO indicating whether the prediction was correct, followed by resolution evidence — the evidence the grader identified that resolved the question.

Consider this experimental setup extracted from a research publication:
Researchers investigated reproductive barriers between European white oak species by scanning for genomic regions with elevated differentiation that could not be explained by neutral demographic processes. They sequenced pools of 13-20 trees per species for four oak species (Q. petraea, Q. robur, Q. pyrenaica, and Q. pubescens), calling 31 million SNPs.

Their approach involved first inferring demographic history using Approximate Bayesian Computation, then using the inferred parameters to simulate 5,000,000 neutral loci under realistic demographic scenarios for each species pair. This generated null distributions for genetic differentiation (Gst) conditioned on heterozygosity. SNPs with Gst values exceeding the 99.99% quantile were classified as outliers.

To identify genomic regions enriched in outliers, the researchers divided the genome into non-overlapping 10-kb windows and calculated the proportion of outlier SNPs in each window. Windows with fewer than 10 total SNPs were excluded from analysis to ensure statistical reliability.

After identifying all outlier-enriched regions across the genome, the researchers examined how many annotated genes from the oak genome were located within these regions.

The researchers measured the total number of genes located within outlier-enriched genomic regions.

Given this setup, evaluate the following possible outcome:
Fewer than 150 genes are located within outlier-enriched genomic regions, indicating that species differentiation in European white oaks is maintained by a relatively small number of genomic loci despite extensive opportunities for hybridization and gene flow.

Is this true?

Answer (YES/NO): NO